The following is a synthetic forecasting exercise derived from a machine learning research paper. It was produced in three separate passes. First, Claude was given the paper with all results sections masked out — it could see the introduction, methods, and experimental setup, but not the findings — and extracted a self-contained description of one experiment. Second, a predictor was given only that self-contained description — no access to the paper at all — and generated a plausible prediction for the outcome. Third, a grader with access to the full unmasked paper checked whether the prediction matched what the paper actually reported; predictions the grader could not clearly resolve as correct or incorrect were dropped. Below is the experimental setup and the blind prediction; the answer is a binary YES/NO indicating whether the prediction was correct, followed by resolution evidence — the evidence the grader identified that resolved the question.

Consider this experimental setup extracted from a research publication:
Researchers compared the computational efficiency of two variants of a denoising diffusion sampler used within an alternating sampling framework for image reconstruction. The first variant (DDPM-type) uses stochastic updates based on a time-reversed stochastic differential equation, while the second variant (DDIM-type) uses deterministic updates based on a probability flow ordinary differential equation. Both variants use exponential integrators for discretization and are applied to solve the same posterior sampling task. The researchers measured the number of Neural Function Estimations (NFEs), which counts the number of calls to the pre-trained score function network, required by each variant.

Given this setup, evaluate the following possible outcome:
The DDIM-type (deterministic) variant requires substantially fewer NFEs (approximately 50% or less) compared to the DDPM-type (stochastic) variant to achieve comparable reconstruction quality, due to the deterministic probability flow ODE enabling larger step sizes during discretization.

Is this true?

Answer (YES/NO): YES